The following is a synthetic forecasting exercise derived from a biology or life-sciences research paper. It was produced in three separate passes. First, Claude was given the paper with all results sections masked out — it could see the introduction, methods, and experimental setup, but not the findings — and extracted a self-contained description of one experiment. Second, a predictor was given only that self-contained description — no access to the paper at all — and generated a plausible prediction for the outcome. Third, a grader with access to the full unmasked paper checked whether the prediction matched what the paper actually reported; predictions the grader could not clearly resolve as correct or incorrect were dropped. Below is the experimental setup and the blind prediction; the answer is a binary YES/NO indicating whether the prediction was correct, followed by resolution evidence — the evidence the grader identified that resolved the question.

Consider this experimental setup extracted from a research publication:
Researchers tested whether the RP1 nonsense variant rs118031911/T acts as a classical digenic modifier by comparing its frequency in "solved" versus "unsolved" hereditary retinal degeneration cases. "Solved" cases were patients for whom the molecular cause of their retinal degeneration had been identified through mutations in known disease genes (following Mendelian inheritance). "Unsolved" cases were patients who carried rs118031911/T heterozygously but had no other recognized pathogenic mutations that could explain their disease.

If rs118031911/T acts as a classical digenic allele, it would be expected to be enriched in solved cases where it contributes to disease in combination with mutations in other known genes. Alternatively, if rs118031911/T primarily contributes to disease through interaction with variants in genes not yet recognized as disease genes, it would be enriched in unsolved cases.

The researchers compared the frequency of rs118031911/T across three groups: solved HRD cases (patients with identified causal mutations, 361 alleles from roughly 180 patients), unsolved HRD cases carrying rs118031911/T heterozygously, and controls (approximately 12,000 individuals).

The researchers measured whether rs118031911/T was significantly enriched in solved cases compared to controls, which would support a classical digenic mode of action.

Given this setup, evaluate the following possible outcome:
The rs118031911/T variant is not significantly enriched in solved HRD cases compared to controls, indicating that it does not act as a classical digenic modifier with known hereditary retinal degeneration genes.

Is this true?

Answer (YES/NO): YES